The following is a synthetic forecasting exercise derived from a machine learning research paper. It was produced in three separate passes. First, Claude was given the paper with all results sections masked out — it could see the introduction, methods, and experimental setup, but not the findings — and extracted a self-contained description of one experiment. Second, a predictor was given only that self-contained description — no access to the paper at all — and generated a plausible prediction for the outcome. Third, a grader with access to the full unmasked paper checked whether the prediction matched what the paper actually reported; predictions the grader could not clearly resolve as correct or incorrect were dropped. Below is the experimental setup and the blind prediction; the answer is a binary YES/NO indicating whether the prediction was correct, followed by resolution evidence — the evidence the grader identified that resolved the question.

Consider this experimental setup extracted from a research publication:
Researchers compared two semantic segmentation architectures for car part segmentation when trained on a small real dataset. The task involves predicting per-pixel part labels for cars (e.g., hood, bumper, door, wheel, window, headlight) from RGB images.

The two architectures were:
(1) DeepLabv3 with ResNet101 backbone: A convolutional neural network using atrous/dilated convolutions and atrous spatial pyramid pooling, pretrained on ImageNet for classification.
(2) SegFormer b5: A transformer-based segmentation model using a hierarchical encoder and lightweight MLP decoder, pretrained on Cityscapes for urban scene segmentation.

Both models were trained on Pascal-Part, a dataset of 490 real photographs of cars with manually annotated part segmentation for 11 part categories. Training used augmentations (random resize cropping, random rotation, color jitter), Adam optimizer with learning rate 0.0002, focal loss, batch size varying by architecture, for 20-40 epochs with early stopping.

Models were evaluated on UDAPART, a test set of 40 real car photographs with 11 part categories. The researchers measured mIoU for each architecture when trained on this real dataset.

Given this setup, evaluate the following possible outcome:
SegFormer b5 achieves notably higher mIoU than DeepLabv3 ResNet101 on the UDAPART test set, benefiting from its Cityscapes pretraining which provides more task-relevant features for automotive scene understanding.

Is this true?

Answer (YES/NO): NO